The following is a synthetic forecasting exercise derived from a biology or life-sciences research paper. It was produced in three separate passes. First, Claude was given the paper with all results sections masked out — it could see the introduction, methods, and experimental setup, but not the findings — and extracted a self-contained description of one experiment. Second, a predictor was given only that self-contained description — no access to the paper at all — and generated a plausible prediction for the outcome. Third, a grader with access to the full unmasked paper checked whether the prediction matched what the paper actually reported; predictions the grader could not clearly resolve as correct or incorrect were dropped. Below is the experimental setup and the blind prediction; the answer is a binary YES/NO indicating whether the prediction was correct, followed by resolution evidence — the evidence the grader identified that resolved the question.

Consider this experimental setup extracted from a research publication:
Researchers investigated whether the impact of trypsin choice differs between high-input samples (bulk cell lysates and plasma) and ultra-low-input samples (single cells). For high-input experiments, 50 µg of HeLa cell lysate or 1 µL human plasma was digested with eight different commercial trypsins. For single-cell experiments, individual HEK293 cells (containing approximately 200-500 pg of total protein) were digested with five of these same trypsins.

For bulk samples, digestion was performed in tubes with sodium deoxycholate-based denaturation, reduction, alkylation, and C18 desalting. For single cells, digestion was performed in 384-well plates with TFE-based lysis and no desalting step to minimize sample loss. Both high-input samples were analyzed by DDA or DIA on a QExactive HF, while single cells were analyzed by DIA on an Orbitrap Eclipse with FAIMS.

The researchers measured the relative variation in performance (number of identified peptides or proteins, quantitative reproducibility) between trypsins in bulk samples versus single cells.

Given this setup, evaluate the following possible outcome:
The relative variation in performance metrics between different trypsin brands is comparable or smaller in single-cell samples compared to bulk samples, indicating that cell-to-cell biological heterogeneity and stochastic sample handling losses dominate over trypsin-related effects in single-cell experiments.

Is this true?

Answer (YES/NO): NO